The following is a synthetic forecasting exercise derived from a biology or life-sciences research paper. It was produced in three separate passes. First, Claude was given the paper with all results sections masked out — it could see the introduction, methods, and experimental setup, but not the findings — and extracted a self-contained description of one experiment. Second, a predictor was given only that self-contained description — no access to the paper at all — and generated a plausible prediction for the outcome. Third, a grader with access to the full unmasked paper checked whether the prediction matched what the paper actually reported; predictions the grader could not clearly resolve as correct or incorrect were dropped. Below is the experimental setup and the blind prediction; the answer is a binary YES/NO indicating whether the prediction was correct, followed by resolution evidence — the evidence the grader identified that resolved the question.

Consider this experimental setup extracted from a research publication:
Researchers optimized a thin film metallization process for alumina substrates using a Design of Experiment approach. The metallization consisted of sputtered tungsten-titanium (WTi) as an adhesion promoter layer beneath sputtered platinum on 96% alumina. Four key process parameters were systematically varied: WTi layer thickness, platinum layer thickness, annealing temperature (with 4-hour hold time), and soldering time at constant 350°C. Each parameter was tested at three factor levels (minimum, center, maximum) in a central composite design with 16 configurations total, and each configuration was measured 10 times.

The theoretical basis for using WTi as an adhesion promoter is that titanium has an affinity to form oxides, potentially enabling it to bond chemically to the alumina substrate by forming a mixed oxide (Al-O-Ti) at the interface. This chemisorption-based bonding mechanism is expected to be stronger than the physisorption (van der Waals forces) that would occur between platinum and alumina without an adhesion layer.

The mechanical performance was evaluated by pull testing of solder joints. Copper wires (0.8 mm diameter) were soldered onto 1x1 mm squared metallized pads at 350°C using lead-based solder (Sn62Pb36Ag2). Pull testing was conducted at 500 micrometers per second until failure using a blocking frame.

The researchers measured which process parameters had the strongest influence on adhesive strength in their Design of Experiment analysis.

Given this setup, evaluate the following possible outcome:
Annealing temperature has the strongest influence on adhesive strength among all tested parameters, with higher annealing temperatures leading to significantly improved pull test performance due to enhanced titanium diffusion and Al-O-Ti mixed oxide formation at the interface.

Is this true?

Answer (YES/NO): NO